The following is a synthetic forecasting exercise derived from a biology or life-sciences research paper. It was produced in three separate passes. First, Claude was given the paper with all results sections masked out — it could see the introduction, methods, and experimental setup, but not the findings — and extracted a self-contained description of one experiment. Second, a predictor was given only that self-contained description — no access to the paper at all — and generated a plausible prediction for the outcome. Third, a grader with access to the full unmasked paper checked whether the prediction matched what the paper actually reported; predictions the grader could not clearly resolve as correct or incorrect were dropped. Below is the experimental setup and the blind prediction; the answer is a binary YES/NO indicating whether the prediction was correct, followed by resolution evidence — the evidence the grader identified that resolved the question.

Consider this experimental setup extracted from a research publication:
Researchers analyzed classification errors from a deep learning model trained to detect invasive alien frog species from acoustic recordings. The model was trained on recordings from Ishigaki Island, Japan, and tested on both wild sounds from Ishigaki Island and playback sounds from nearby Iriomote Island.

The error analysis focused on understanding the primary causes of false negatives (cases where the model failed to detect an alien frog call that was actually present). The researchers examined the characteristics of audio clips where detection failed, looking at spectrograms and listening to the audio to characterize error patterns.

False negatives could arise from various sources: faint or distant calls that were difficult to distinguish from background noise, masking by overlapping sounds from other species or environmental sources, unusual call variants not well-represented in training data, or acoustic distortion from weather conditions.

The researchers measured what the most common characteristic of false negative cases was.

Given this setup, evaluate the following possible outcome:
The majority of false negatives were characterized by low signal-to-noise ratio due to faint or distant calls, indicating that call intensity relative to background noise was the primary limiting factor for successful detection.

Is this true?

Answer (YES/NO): YES